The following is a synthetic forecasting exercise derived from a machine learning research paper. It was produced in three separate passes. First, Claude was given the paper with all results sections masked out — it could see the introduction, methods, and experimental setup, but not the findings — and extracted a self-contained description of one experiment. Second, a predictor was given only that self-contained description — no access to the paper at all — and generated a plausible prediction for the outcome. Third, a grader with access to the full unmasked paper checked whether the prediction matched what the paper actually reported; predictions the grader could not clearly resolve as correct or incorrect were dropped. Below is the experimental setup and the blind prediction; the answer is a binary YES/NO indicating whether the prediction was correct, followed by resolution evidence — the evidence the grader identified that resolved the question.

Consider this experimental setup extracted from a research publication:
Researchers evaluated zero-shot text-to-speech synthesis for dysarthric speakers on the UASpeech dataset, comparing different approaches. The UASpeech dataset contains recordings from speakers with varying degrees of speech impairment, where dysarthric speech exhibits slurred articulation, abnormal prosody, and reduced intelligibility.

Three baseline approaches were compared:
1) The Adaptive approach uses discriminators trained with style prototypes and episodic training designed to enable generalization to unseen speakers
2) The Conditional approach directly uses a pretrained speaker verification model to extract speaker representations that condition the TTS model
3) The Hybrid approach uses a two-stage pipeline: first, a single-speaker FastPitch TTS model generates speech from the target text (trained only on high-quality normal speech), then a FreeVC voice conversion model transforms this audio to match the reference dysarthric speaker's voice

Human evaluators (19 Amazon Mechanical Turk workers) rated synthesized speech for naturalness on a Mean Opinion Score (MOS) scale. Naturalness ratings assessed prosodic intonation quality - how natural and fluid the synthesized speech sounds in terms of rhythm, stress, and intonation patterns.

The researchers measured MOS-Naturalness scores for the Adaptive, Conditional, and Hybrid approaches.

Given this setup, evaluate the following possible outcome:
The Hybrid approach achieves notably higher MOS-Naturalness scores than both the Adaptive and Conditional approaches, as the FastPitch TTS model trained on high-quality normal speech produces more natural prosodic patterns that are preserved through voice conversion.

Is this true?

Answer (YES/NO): YES